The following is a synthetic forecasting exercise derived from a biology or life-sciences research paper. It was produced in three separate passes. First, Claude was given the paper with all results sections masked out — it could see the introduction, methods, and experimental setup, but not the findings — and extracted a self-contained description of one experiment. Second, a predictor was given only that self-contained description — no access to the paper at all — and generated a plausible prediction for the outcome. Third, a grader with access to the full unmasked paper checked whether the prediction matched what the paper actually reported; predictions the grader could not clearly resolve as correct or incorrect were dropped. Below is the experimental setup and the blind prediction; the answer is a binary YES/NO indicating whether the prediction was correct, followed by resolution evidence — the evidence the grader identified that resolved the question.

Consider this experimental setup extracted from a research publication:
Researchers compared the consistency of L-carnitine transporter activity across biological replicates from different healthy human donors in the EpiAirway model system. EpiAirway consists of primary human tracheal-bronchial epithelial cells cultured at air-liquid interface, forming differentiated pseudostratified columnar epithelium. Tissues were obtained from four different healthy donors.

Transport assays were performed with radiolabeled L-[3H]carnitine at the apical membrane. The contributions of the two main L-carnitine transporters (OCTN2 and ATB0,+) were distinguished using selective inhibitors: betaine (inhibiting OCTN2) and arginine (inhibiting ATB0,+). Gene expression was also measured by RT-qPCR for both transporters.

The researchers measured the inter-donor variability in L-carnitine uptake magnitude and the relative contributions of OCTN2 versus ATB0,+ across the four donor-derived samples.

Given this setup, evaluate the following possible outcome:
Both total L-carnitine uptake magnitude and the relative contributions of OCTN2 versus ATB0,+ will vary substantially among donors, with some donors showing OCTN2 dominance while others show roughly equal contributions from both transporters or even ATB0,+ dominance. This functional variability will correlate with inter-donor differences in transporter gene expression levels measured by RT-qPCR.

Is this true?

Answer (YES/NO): NO